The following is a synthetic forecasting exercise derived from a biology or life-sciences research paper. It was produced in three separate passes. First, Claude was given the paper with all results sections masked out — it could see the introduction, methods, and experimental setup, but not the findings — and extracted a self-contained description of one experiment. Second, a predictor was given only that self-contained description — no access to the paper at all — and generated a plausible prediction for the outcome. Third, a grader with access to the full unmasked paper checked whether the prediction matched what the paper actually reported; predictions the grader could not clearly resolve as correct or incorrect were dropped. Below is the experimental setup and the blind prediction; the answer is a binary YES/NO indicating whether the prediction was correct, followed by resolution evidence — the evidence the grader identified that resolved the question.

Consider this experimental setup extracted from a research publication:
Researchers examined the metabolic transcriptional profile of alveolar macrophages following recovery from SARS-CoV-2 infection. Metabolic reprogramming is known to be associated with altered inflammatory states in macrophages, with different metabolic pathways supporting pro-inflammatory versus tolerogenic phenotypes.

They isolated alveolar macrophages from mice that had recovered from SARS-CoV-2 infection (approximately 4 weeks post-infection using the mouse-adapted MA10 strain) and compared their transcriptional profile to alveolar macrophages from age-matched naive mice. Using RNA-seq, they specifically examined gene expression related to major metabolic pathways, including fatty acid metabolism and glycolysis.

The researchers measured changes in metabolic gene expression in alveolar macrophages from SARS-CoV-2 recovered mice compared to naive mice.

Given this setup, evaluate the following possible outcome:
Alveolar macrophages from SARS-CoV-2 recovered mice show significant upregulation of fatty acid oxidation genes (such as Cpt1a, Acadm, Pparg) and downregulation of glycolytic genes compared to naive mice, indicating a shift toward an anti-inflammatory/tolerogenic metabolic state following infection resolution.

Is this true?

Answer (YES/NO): NO